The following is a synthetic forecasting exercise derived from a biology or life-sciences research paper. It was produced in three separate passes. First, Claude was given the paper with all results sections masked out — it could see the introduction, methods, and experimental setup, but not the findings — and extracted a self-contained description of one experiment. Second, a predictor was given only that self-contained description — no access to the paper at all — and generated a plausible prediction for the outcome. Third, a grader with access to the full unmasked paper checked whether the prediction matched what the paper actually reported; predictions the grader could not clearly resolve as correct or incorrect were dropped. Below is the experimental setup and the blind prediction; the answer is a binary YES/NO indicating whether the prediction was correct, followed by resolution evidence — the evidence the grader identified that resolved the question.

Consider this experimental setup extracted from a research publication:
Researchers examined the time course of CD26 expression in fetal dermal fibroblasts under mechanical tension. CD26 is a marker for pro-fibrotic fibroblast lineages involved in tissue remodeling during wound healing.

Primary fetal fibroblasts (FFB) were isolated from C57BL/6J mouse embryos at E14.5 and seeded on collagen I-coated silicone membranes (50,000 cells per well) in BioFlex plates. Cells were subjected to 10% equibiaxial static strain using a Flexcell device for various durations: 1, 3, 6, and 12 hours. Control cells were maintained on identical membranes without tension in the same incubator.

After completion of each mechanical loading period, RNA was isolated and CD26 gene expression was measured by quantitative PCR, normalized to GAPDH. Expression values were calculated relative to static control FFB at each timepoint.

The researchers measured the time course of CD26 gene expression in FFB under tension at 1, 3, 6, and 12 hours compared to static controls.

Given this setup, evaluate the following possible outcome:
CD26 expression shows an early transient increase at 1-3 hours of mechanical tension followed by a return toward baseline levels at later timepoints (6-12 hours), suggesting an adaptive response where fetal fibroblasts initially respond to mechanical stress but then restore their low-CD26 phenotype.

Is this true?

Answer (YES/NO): YES